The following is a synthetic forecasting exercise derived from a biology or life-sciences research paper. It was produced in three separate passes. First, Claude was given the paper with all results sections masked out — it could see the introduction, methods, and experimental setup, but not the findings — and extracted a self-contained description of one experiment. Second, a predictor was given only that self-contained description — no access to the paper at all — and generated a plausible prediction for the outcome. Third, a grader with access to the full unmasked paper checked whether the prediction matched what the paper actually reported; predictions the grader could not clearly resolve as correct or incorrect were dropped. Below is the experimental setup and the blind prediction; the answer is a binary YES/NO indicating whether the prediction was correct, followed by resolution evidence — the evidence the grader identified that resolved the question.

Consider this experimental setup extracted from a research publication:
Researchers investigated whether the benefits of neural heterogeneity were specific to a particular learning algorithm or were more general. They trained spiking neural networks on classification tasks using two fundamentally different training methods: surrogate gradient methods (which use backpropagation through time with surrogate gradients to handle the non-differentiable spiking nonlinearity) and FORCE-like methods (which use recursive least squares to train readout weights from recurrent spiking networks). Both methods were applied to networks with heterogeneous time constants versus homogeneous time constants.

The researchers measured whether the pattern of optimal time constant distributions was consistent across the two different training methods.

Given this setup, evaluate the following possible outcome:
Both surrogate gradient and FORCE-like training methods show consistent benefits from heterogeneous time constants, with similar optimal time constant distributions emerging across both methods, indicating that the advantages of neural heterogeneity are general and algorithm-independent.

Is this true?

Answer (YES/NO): NO